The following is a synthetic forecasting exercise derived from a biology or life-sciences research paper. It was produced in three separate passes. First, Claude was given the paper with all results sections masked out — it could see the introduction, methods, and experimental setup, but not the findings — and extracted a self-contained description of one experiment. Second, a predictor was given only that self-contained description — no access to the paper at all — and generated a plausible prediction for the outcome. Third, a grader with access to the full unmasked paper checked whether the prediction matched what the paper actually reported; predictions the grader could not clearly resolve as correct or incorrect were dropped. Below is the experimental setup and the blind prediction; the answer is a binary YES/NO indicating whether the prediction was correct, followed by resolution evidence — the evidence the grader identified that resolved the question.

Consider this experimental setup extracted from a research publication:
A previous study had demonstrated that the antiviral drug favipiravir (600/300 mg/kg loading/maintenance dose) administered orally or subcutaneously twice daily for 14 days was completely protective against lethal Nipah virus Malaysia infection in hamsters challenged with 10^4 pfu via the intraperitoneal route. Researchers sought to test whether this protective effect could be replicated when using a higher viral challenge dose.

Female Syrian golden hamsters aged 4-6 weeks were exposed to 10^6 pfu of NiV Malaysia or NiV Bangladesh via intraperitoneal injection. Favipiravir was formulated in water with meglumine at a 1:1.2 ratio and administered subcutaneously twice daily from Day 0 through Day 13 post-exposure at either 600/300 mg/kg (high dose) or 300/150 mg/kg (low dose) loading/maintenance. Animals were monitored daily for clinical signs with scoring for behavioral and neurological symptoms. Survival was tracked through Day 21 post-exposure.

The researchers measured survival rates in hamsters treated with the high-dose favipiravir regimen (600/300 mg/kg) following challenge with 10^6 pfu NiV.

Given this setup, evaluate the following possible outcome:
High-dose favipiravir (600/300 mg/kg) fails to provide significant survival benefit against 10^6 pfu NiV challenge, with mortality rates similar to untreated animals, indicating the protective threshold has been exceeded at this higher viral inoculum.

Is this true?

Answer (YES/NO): NO